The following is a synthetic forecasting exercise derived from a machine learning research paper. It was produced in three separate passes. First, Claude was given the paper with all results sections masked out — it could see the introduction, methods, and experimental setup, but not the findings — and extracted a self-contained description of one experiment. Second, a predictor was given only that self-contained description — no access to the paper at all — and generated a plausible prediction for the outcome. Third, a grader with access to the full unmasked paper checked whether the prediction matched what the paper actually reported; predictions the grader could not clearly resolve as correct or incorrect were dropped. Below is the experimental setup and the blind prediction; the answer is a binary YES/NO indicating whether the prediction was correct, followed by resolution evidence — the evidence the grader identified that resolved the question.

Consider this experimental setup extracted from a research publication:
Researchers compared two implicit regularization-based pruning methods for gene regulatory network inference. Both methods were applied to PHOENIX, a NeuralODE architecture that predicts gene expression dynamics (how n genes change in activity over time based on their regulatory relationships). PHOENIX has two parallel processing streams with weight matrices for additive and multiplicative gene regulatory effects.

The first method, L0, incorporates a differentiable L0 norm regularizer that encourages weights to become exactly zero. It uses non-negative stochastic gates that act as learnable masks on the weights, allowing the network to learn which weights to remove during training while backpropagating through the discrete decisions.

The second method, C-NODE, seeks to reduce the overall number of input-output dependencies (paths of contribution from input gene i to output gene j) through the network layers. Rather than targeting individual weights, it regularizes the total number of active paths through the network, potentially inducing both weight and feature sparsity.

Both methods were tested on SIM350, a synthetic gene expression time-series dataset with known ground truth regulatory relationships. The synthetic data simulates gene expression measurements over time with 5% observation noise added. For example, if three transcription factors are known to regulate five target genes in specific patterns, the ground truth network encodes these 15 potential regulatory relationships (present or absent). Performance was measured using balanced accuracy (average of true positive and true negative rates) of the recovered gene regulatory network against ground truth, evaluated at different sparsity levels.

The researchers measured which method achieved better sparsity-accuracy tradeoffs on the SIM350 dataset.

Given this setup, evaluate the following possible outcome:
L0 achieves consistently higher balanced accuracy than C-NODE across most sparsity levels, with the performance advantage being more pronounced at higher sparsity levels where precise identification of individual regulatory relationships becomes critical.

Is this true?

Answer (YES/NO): NO